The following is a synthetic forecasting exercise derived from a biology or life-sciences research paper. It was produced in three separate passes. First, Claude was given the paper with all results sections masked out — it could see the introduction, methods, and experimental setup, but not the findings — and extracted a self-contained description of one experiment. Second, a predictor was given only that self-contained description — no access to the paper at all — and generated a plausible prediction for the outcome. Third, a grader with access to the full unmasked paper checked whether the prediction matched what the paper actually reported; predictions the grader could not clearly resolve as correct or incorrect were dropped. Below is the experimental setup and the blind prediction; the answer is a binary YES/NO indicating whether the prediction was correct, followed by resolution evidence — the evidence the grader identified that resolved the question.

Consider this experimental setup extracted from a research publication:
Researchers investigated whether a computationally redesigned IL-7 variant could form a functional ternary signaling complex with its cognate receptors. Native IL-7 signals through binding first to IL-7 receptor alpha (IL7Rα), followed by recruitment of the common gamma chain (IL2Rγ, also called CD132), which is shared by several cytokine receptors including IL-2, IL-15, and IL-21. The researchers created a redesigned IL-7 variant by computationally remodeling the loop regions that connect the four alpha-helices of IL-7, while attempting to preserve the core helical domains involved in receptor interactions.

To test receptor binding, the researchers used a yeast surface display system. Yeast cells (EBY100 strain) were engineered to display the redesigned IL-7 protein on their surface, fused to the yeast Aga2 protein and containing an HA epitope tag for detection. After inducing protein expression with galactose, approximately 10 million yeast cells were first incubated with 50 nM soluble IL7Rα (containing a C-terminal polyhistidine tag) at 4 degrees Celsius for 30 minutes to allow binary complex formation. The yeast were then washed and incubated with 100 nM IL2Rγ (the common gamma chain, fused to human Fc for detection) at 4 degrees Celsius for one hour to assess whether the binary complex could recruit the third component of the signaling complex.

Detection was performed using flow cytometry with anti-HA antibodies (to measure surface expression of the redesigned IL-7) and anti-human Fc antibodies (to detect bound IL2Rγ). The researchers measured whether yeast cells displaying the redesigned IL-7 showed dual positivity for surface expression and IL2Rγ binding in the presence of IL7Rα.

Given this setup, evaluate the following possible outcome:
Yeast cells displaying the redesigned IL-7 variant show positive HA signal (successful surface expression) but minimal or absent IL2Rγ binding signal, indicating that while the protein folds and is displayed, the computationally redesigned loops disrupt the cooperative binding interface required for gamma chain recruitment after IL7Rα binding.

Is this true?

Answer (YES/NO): NO